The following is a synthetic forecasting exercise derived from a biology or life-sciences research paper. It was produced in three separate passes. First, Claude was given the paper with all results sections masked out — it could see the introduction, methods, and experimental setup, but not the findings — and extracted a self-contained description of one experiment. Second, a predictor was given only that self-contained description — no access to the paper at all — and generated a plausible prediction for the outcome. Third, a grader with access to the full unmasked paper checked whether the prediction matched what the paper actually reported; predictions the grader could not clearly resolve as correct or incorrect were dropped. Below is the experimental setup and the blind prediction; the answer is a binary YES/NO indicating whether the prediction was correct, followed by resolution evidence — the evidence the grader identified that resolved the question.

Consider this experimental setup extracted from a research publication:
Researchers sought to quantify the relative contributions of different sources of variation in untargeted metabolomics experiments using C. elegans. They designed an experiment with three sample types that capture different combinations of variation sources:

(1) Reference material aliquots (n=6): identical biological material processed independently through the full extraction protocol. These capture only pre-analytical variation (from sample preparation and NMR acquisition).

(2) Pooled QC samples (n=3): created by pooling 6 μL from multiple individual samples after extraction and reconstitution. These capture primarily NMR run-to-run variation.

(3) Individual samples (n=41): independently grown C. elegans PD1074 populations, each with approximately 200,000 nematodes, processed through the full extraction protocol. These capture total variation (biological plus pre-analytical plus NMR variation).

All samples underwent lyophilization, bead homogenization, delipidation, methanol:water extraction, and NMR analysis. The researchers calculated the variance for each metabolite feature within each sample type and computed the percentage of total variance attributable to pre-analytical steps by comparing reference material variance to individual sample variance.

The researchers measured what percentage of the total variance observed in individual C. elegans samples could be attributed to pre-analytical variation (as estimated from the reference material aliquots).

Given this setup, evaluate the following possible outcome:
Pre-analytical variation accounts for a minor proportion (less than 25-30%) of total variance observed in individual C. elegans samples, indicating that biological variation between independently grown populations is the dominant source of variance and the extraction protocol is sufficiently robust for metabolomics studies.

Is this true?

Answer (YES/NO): NO